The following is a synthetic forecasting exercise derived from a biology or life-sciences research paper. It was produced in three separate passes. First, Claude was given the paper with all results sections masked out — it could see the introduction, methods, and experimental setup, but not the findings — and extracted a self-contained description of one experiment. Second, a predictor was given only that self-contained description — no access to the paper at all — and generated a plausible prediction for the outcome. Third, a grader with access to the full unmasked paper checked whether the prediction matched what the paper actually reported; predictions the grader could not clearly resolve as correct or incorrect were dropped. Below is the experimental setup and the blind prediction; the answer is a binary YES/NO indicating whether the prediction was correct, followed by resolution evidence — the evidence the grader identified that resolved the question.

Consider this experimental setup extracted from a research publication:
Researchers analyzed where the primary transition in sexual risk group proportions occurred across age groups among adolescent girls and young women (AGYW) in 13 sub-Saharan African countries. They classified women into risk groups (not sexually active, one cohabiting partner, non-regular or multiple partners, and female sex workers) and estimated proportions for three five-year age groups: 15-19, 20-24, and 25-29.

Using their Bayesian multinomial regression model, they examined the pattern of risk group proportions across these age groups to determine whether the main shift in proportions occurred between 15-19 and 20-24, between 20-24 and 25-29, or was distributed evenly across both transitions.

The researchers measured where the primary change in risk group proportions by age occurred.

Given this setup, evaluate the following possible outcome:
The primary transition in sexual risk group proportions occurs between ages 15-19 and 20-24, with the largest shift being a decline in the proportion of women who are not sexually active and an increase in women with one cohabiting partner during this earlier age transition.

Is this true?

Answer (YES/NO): NO